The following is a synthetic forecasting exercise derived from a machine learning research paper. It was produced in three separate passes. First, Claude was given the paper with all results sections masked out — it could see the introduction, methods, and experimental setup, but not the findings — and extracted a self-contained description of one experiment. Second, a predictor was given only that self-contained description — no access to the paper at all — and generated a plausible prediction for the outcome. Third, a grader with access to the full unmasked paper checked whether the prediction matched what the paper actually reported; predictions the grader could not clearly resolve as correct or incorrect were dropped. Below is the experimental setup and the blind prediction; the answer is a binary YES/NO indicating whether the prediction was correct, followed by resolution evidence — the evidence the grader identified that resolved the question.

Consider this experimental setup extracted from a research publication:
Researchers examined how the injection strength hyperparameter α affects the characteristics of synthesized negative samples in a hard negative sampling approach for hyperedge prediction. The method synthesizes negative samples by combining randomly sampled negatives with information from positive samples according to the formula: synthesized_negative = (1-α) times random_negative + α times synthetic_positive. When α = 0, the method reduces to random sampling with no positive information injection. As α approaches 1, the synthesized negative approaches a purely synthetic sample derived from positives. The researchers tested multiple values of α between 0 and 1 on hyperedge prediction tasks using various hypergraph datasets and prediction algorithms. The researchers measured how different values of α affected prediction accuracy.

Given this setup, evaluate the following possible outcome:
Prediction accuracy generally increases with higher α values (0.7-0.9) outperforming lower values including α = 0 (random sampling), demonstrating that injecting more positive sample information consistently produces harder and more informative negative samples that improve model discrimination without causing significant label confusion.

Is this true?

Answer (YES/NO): NO